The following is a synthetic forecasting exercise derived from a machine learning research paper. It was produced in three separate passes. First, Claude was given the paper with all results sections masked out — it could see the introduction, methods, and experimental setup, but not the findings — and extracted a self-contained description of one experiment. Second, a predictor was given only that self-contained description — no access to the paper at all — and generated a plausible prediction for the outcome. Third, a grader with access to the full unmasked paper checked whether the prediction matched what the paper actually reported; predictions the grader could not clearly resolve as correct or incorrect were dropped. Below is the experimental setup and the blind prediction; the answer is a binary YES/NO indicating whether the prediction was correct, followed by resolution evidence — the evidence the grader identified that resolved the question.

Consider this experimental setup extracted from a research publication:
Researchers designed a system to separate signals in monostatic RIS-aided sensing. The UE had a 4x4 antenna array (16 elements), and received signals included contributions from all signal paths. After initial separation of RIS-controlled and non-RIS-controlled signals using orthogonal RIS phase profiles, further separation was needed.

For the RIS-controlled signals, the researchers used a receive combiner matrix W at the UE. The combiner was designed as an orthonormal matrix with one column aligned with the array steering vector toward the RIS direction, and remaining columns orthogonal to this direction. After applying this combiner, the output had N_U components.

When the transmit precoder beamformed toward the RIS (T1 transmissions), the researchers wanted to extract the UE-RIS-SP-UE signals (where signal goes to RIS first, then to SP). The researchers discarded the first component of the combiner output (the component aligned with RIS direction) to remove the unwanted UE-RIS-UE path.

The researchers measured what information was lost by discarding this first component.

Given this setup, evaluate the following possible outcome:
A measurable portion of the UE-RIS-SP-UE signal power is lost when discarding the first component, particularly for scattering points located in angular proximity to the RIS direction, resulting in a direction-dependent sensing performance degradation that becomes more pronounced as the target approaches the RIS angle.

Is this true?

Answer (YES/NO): YES